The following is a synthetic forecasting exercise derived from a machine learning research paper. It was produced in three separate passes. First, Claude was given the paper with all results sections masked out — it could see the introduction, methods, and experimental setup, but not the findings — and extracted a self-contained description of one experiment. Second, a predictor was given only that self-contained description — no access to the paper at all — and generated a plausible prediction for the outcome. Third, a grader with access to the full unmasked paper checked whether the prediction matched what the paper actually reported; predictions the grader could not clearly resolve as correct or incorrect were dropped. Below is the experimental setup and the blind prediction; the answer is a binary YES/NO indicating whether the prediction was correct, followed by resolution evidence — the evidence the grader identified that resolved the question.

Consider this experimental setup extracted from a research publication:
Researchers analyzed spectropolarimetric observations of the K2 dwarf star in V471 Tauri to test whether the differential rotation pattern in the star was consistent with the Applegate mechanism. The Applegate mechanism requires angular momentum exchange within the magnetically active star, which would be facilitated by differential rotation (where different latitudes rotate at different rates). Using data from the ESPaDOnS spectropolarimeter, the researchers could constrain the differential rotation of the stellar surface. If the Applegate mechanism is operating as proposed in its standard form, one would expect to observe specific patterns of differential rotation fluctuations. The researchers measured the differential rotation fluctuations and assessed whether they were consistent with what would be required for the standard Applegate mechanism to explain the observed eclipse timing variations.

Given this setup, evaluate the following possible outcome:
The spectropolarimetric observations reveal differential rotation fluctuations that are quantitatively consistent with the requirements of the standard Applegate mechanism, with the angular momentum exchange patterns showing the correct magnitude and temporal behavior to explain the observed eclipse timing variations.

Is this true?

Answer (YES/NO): NO